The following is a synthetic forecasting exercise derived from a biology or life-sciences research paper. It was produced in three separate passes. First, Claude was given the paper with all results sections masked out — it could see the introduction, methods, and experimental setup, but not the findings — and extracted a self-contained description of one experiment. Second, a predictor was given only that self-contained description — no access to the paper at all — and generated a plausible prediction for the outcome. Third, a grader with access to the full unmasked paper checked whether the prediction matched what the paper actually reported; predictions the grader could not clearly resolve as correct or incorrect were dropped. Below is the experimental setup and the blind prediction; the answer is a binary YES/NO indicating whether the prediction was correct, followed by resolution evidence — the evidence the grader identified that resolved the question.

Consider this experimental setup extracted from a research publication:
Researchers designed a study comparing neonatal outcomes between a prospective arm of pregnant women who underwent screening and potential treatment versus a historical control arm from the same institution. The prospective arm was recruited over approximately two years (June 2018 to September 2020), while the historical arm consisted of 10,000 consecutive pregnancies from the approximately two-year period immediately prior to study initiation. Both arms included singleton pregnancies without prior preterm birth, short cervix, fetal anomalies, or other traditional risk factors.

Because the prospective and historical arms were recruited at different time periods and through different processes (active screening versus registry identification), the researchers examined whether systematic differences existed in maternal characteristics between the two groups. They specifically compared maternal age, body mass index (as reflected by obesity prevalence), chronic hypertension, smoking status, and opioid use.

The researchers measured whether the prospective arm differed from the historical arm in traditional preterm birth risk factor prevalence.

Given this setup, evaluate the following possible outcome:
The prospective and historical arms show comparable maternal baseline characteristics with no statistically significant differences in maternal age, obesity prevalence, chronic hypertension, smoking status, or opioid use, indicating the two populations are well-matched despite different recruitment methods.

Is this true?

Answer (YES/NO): NO